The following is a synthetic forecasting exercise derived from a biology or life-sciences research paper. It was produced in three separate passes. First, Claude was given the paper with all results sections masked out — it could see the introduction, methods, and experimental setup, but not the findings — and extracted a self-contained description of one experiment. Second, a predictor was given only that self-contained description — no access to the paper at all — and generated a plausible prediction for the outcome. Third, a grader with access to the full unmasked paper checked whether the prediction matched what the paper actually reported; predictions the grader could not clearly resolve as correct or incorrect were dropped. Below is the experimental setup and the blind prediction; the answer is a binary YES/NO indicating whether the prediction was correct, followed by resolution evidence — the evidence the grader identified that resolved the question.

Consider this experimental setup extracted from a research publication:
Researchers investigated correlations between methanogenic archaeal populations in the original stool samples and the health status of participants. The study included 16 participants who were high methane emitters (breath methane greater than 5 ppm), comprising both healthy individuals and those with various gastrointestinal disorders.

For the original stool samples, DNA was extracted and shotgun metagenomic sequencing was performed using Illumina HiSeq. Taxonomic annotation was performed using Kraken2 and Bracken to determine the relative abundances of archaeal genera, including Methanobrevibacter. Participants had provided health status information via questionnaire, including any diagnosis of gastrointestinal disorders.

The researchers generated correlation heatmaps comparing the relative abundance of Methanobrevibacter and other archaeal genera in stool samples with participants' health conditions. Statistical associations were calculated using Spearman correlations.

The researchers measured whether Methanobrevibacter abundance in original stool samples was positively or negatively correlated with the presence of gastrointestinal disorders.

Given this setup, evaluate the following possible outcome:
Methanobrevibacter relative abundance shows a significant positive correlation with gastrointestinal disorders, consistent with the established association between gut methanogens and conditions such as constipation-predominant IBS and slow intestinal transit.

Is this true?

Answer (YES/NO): NO